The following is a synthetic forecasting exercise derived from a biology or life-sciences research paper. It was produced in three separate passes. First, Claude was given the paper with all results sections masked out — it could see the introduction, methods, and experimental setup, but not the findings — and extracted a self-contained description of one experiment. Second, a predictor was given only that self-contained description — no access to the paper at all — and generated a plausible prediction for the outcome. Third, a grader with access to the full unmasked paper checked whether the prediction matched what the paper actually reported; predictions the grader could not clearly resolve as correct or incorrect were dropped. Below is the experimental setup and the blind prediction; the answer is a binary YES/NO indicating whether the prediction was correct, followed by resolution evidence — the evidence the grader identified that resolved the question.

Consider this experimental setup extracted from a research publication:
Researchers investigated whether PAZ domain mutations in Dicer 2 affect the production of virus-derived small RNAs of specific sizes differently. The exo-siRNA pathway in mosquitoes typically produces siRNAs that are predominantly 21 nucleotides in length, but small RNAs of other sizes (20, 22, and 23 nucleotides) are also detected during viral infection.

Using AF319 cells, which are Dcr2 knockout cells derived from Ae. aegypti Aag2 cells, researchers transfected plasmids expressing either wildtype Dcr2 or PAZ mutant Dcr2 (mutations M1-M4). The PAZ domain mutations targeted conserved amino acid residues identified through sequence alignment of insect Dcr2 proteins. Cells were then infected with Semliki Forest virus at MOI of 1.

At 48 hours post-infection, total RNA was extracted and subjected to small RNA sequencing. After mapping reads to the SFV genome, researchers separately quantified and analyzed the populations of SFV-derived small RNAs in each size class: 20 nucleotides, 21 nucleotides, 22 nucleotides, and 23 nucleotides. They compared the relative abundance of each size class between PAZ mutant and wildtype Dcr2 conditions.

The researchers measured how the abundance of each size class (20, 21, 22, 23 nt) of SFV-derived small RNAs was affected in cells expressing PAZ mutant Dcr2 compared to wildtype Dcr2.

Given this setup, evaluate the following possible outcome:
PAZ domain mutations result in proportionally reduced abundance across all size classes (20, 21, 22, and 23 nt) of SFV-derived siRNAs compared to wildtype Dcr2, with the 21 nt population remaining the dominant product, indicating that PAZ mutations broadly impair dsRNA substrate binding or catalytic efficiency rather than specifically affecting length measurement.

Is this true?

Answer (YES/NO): NO